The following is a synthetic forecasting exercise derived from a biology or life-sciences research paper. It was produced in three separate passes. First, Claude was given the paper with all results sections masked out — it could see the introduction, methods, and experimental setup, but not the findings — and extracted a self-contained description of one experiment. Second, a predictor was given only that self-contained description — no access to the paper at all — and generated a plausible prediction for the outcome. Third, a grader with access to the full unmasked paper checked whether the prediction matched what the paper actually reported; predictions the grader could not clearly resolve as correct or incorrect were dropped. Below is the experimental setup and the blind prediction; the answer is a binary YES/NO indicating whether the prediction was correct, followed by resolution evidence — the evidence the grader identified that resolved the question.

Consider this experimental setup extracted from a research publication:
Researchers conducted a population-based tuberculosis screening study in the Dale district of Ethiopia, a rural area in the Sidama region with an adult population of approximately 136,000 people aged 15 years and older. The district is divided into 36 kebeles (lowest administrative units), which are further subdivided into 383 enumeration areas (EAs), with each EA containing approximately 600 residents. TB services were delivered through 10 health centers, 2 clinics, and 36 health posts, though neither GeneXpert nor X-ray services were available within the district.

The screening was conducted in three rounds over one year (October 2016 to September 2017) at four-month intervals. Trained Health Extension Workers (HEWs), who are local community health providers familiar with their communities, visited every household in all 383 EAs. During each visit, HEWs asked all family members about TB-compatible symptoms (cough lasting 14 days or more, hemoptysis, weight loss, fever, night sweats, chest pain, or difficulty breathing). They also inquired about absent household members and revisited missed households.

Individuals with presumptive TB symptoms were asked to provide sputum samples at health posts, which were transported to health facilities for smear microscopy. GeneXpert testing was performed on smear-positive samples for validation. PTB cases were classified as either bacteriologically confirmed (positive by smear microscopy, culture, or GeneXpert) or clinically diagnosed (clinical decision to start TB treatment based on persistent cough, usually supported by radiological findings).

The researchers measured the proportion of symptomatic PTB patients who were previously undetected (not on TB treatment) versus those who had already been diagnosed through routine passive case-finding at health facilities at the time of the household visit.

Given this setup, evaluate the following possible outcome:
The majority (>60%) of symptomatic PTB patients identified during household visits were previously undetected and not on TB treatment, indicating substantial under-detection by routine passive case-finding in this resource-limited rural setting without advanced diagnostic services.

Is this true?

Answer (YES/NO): YES